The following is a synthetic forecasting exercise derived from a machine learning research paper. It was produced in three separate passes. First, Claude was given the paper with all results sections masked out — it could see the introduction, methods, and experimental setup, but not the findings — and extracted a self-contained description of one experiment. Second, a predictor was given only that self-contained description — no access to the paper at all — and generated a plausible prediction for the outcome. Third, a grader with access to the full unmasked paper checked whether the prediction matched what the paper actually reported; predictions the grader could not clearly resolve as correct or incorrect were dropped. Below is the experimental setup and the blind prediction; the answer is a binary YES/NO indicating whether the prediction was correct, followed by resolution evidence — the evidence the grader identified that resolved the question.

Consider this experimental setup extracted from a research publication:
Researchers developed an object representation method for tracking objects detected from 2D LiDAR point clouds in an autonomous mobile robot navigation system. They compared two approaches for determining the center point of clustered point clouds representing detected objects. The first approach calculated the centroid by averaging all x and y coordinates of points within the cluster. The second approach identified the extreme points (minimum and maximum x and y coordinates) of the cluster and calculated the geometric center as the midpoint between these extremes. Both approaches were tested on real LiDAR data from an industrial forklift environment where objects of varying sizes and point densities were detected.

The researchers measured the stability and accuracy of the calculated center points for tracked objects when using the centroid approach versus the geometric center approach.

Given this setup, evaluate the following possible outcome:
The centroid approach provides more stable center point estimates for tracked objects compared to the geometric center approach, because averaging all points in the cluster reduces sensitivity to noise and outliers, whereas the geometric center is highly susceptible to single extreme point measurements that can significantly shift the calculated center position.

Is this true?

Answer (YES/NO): NO